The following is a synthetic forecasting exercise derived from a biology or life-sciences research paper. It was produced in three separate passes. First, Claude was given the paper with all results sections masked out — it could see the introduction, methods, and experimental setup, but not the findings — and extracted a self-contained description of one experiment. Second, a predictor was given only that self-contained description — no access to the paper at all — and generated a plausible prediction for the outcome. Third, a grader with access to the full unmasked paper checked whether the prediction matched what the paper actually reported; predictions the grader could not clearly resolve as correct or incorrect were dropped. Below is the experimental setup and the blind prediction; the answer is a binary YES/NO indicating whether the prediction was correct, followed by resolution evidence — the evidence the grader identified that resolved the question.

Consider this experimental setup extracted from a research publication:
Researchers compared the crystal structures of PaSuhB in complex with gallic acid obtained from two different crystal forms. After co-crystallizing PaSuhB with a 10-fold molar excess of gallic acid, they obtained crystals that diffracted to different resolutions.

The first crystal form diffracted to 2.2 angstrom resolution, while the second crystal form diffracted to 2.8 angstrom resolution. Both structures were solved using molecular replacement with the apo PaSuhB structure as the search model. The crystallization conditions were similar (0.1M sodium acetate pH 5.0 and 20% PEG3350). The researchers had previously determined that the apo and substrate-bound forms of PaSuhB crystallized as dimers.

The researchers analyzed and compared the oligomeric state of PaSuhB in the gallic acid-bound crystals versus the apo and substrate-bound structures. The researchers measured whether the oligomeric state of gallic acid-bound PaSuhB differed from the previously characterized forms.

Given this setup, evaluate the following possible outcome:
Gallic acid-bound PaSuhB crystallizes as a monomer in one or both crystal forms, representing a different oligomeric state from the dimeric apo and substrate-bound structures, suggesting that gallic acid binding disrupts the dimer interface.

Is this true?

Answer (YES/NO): NO